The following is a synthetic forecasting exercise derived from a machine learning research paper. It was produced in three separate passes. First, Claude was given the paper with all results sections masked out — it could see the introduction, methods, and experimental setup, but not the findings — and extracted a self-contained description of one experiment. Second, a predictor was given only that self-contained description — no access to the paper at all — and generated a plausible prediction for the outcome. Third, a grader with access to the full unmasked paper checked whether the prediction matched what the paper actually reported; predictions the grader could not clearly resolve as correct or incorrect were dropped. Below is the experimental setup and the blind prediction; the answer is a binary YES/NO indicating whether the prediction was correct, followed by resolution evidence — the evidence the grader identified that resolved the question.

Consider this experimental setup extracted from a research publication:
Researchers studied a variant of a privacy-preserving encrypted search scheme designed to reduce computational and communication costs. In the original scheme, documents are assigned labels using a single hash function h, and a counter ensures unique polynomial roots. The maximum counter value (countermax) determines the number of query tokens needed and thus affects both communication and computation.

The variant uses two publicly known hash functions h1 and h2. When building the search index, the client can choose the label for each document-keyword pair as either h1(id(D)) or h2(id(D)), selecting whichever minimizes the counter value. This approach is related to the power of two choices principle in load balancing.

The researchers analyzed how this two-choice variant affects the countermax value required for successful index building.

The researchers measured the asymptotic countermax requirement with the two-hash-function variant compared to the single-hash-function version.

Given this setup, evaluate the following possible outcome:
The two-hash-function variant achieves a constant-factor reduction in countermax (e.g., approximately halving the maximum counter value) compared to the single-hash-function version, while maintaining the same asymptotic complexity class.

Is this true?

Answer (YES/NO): NO